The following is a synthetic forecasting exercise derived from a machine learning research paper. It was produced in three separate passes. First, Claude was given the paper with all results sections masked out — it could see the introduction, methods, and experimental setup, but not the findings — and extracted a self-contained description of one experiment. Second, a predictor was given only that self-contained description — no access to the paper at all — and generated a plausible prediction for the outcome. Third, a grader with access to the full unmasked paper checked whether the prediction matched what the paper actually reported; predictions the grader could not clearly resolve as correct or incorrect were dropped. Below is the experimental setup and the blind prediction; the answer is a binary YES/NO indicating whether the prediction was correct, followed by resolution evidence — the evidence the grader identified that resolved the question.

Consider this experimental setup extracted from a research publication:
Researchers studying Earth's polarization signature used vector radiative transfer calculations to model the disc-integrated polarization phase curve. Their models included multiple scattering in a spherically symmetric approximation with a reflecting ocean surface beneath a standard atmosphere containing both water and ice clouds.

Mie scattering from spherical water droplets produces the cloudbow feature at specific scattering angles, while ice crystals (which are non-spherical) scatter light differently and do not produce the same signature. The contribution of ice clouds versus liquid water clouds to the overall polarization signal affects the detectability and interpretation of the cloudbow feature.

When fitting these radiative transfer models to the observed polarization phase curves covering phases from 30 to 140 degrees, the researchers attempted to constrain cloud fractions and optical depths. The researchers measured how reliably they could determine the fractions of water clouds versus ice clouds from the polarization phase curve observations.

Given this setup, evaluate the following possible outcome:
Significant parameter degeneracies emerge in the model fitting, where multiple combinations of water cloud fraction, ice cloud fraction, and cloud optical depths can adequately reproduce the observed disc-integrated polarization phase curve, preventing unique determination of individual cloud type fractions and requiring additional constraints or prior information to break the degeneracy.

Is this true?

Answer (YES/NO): NO